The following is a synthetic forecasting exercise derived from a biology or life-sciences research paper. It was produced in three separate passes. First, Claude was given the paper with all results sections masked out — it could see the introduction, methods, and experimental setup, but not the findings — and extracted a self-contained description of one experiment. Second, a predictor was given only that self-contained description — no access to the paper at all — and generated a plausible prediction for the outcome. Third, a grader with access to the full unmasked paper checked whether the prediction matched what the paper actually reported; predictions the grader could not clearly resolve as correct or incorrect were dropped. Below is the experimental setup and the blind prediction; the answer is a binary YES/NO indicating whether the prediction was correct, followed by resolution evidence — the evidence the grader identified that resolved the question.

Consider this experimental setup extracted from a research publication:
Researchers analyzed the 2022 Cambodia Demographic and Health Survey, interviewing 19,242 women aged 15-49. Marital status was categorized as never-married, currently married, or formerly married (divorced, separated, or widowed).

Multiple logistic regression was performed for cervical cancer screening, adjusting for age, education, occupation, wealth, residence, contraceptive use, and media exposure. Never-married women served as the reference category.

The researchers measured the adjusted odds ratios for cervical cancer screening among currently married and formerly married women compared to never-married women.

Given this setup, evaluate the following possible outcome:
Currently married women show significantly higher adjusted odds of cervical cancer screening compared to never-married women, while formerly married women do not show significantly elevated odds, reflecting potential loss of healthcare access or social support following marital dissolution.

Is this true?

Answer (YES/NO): NO